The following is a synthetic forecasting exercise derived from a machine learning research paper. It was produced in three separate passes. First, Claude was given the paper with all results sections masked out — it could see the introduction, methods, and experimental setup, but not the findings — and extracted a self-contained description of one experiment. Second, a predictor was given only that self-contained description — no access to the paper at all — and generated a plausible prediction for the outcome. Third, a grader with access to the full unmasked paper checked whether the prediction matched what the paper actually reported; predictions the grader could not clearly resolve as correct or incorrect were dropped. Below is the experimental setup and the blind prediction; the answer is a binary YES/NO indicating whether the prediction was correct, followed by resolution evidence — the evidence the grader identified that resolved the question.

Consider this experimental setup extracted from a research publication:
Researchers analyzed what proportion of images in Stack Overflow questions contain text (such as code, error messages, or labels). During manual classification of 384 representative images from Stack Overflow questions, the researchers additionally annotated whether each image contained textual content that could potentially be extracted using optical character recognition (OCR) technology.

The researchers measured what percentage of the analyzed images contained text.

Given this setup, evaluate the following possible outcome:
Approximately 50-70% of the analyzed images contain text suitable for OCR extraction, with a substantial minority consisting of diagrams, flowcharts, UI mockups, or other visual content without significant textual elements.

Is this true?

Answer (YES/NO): NO